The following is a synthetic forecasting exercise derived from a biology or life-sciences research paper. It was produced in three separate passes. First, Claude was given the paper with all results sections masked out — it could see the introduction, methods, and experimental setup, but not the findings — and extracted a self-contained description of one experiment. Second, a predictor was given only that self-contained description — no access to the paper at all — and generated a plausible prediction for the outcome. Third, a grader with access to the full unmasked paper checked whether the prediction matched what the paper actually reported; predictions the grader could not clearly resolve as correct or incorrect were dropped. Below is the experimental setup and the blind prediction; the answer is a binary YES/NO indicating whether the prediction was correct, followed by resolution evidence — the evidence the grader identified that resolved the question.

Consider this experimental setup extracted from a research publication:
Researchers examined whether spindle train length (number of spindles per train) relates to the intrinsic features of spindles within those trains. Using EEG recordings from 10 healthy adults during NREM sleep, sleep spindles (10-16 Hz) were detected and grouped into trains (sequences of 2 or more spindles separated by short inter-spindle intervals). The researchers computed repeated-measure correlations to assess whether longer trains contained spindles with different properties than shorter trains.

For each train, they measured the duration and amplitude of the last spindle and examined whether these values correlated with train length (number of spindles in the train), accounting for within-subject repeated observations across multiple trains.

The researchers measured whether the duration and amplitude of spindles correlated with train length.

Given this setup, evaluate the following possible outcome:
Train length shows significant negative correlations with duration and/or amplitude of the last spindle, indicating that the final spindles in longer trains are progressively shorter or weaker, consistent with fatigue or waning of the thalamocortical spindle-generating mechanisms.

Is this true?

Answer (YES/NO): NO